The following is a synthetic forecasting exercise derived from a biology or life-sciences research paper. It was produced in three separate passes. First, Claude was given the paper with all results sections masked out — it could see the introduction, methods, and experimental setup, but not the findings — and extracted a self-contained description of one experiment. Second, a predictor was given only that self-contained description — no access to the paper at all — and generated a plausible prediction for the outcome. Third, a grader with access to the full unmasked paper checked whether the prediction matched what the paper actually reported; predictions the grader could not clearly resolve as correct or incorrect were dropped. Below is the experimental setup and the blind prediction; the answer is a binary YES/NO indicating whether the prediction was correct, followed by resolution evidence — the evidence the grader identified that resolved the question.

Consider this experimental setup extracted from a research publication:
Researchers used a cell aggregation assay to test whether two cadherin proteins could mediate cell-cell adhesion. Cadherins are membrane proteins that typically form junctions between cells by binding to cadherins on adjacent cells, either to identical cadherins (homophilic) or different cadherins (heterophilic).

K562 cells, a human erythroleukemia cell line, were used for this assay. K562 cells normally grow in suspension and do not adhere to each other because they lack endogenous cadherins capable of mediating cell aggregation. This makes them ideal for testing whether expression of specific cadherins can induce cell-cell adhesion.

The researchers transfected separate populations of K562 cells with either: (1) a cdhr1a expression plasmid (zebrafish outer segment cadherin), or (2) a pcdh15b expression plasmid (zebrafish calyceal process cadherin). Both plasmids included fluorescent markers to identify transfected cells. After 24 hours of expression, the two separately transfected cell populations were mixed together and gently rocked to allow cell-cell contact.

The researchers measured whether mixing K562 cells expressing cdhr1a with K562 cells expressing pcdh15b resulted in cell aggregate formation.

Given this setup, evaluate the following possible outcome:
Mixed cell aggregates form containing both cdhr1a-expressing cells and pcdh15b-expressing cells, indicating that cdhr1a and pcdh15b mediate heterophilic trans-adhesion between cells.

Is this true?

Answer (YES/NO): YES